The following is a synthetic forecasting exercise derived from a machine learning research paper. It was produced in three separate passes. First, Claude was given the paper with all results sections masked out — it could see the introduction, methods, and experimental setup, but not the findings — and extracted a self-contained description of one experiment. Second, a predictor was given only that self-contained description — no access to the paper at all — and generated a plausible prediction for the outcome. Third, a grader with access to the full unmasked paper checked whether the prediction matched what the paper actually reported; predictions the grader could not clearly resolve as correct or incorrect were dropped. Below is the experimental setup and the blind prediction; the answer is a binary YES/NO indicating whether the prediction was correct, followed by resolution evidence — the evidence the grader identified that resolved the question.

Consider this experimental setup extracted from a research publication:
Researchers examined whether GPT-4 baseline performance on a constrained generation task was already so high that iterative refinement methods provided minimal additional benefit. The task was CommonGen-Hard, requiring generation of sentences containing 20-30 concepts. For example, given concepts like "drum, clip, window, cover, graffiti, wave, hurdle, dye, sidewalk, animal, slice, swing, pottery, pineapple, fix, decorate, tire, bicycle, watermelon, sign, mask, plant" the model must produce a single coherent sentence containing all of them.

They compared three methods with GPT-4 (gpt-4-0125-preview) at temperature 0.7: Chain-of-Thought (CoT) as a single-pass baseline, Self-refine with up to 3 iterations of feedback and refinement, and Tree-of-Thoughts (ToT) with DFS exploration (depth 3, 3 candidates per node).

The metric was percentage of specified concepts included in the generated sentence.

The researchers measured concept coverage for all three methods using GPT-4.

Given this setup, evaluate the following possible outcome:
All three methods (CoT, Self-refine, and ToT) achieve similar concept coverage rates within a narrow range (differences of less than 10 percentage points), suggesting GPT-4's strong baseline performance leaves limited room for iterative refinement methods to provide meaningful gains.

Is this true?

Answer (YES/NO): YES